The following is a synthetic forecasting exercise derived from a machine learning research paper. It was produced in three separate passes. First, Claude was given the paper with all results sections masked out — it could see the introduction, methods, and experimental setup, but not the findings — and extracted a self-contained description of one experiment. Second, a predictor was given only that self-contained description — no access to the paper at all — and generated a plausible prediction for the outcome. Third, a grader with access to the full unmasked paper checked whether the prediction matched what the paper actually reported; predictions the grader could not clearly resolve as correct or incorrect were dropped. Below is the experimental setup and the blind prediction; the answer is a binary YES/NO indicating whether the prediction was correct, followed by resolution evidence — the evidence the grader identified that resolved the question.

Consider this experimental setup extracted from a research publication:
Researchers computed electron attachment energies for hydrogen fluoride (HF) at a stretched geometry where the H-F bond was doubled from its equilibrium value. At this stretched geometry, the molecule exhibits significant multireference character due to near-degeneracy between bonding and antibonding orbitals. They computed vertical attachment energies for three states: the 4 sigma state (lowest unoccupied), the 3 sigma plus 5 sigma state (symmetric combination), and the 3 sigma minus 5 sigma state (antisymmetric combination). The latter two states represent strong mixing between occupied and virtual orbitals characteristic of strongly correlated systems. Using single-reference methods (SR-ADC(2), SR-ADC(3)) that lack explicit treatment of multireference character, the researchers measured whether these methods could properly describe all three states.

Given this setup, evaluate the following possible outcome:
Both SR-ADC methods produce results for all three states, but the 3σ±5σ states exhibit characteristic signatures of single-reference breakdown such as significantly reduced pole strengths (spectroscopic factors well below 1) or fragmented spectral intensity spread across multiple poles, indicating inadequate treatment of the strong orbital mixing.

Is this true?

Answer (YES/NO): NO